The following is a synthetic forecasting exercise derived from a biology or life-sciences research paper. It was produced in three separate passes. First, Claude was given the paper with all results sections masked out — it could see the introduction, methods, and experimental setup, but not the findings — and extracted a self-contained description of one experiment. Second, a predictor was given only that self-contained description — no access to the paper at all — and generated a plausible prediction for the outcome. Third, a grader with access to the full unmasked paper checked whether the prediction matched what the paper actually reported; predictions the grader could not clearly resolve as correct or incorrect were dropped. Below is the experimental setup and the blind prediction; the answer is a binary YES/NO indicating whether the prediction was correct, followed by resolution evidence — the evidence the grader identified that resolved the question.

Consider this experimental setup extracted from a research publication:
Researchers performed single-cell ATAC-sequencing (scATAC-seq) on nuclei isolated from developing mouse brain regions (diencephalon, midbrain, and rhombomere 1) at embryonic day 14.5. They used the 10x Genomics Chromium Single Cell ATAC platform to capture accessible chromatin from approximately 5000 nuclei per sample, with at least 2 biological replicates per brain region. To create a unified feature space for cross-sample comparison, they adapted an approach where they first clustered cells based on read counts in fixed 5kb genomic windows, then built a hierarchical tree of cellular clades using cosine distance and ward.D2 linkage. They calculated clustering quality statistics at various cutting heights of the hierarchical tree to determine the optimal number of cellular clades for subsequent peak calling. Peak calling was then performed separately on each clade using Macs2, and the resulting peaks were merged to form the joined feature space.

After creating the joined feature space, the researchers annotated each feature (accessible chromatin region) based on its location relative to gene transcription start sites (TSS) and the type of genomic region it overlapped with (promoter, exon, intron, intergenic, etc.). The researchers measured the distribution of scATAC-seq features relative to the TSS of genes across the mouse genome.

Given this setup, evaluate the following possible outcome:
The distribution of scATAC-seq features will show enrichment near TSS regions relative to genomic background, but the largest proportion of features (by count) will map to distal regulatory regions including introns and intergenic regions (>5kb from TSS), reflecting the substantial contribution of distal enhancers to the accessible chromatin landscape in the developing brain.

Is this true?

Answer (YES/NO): YES